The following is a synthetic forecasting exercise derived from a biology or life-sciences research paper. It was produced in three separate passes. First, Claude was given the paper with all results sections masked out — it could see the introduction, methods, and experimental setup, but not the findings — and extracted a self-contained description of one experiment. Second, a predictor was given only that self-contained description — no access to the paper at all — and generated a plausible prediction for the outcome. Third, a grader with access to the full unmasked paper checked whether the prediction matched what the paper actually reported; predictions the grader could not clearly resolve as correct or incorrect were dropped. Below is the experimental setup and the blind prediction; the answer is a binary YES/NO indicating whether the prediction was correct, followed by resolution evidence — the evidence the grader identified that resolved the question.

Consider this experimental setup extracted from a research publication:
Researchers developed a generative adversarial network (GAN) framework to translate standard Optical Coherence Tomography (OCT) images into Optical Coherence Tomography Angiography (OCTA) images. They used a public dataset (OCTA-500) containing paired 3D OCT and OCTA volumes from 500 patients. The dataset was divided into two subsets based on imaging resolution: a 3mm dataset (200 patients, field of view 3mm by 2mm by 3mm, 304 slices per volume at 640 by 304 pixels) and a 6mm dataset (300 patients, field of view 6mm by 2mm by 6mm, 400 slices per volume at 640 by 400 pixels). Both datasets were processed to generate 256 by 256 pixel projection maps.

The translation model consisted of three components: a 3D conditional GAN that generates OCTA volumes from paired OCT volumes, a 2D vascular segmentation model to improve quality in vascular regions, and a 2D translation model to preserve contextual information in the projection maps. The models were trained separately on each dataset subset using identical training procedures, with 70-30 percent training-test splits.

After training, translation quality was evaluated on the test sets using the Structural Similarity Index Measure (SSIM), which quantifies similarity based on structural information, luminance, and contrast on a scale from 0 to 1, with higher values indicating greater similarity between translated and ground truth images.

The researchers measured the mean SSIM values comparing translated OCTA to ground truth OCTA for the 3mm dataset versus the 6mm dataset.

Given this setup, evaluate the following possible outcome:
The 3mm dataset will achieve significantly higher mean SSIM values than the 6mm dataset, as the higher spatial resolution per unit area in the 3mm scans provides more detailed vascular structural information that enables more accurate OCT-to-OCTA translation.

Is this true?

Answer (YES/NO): YES